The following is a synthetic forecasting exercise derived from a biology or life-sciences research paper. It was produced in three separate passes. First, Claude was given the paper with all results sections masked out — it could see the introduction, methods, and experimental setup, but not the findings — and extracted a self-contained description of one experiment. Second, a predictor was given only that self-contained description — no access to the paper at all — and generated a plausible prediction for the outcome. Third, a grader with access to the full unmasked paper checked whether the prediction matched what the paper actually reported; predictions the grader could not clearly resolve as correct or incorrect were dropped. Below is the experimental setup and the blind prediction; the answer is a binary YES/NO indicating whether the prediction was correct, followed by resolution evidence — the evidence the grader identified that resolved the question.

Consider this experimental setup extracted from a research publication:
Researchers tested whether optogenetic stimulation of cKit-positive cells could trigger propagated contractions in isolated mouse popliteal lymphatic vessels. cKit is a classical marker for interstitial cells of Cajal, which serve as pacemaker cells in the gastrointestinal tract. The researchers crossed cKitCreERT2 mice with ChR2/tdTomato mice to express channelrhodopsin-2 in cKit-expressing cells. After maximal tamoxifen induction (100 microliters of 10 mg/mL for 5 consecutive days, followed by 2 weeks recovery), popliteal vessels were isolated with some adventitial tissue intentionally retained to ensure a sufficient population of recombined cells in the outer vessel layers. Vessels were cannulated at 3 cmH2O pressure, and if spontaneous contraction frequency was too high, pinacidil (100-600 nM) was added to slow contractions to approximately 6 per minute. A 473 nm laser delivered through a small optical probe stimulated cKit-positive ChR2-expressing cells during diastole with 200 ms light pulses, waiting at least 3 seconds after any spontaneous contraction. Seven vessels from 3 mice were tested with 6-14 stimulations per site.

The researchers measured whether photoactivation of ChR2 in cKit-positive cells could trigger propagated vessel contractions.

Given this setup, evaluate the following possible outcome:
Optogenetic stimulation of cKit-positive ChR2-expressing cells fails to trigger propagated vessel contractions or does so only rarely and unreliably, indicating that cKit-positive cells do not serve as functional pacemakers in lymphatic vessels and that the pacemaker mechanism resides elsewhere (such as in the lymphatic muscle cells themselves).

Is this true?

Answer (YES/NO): YES